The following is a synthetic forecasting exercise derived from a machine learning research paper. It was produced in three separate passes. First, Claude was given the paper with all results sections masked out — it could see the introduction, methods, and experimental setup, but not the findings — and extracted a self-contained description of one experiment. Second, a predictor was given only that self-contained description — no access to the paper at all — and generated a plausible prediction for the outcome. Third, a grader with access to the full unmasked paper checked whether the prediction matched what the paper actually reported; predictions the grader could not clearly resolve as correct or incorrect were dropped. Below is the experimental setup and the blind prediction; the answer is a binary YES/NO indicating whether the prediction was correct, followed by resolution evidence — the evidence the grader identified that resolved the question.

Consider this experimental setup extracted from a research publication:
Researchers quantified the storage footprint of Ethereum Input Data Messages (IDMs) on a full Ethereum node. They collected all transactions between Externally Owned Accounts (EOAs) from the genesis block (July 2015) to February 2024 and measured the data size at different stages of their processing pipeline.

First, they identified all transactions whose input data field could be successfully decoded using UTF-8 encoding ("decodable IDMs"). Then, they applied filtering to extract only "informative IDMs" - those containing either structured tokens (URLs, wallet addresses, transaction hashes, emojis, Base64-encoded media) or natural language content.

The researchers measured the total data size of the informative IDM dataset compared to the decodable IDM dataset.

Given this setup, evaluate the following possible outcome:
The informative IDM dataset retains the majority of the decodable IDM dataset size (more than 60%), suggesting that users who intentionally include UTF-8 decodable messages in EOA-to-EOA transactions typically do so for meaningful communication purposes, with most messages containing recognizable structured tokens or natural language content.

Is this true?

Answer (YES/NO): NO